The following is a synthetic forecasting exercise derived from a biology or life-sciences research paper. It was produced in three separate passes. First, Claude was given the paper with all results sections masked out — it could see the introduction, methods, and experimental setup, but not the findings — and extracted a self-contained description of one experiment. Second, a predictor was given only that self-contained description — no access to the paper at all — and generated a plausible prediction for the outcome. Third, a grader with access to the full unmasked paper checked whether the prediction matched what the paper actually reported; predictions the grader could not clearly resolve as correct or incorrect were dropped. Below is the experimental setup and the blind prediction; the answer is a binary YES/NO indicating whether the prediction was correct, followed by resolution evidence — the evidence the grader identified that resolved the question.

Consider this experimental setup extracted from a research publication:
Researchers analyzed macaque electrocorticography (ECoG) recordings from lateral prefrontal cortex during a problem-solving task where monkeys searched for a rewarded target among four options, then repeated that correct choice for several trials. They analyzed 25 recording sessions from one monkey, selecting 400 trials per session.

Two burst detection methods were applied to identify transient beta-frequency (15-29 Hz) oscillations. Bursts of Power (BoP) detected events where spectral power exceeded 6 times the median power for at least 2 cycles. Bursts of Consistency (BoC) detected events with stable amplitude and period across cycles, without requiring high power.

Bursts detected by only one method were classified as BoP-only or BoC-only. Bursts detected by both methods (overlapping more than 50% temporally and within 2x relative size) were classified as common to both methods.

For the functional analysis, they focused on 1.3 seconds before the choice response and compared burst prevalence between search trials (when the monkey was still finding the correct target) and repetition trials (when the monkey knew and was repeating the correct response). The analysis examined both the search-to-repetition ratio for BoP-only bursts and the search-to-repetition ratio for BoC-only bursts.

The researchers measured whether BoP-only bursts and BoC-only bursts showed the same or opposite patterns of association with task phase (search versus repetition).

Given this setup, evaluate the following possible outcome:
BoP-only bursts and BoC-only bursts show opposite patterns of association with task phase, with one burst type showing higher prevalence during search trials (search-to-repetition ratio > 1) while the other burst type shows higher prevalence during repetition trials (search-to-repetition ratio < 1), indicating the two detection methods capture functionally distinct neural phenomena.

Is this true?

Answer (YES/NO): YES